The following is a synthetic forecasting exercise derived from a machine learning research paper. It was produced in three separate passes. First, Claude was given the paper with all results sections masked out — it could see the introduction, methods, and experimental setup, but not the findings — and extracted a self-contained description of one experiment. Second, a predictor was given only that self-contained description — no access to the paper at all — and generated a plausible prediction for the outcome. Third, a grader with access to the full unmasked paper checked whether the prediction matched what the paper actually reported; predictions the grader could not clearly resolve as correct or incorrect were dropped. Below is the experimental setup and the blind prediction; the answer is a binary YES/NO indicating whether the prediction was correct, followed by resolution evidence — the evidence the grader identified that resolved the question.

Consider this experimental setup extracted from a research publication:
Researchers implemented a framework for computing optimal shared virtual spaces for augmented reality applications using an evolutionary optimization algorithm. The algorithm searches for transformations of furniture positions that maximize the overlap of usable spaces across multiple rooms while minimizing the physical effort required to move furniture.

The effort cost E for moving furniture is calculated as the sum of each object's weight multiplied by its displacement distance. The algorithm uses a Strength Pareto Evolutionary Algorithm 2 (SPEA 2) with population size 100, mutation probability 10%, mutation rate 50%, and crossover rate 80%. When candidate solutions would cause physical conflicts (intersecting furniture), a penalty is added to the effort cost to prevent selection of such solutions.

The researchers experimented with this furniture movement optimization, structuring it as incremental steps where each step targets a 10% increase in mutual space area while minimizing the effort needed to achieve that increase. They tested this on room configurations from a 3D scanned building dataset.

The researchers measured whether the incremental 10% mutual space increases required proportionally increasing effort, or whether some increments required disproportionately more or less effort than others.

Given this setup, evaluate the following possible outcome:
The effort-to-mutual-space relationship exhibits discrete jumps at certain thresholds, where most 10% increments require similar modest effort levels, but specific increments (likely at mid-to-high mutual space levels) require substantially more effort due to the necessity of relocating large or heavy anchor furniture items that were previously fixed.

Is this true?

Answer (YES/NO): NO